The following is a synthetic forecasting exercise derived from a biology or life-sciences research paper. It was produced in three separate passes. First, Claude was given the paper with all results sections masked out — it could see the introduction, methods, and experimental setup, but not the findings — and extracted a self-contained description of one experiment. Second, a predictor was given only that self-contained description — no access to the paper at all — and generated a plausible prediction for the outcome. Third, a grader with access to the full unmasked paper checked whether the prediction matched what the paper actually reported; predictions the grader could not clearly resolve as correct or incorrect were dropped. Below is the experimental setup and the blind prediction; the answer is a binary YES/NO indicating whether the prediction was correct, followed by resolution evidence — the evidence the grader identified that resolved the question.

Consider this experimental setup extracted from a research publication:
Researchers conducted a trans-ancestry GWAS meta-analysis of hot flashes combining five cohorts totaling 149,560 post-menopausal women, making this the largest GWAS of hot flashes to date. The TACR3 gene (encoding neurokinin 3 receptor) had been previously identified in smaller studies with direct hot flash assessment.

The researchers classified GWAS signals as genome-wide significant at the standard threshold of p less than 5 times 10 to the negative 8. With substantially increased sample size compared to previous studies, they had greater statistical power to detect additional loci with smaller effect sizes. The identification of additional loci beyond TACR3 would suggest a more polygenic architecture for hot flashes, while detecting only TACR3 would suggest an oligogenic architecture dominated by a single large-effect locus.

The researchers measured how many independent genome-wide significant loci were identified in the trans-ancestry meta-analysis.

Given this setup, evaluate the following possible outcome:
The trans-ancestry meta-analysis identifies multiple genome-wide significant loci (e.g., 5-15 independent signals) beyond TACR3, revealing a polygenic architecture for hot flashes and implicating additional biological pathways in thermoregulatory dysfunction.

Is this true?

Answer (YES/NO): NO